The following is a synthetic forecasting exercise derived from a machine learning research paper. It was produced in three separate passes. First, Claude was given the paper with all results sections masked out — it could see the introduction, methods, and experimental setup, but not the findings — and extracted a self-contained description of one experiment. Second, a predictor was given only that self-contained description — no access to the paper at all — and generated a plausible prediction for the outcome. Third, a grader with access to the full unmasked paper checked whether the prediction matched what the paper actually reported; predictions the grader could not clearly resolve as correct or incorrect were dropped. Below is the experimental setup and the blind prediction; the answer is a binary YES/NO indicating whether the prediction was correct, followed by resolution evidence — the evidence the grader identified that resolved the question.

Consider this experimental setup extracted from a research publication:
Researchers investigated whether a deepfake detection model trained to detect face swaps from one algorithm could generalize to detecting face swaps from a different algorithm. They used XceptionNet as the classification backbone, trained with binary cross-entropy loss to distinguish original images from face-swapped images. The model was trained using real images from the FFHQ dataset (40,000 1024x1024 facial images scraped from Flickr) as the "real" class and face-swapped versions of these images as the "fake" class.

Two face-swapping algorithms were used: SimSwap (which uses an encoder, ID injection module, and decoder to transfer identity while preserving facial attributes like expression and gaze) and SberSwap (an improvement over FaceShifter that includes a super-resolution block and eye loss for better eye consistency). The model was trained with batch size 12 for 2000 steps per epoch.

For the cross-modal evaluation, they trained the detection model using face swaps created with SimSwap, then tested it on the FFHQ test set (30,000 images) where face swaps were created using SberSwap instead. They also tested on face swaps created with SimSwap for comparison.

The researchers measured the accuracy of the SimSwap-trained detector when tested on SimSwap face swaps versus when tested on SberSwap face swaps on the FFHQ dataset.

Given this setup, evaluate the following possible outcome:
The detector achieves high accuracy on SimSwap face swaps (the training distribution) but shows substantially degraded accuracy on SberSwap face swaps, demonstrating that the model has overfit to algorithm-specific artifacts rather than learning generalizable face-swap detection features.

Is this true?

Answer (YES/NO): NO